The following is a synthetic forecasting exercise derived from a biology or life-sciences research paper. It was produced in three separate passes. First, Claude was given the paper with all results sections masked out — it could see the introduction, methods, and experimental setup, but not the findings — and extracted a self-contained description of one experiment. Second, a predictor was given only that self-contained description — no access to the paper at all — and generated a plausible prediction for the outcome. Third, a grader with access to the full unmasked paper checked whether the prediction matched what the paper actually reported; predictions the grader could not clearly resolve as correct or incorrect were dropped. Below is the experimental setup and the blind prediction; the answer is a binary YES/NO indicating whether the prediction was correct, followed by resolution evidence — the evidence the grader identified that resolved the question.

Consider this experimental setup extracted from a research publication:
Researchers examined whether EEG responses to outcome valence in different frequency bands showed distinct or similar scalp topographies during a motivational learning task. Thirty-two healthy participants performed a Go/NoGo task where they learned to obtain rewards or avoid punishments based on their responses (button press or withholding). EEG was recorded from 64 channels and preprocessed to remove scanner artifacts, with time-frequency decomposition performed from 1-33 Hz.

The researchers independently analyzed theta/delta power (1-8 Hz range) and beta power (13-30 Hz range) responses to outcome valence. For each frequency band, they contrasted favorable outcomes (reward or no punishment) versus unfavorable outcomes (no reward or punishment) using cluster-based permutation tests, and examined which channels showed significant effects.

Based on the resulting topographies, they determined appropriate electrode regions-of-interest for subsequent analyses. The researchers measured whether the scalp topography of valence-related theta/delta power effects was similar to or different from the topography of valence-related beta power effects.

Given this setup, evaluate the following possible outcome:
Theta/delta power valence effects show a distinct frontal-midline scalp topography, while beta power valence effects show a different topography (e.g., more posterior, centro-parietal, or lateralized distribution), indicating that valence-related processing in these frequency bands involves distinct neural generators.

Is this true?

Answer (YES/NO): YES